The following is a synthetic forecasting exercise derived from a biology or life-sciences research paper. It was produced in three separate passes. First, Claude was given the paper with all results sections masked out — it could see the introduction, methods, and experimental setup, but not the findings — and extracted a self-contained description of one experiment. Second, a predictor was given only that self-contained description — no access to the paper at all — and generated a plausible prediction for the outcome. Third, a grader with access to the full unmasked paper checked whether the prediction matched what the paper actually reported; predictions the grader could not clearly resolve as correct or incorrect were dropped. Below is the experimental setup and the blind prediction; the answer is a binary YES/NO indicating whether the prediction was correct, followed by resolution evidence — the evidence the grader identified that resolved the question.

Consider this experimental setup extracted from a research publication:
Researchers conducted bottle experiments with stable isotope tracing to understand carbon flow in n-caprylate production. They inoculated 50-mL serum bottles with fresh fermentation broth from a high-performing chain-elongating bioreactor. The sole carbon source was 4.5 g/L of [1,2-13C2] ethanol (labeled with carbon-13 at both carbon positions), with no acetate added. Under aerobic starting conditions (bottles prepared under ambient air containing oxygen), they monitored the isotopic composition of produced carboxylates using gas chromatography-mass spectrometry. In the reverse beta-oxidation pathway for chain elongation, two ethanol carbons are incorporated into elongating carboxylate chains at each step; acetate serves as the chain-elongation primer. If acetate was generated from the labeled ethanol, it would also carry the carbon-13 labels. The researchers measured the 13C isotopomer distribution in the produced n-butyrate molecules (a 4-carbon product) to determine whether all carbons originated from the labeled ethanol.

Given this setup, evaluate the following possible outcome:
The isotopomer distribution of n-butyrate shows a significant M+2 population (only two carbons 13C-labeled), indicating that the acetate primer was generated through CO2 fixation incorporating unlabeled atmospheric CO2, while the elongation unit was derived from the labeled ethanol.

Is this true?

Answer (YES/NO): NO